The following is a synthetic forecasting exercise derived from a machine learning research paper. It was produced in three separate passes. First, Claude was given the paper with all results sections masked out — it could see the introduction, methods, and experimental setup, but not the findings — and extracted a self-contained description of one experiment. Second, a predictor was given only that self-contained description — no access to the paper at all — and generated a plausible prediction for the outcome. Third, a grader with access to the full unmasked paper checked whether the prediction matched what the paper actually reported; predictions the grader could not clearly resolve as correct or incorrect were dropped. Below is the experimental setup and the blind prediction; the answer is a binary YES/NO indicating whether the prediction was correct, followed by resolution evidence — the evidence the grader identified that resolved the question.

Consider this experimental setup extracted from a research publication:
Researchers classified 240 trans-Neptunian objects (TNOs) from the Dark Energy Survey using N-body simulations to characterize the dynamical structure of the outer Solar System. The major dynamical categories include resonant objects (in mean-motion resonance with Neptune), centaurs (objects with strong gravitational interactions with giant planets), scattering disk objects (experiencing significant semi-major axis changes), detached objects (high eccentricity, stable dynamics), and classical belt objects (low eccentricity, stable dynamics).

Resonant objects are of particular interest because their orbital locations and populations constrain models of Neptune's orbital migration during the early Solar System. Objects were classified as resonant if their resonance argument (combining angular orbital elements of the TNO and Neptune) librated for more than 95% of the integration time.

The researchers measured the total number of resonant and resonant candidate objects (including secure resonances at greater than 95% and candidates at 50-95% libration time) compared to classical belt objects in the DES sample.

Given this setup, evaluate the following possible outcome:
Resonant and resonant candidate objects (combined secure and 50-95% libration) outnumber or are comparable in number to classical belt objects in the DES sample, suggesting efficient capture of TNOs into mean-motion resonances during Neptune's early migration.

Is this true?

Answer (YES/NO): NO